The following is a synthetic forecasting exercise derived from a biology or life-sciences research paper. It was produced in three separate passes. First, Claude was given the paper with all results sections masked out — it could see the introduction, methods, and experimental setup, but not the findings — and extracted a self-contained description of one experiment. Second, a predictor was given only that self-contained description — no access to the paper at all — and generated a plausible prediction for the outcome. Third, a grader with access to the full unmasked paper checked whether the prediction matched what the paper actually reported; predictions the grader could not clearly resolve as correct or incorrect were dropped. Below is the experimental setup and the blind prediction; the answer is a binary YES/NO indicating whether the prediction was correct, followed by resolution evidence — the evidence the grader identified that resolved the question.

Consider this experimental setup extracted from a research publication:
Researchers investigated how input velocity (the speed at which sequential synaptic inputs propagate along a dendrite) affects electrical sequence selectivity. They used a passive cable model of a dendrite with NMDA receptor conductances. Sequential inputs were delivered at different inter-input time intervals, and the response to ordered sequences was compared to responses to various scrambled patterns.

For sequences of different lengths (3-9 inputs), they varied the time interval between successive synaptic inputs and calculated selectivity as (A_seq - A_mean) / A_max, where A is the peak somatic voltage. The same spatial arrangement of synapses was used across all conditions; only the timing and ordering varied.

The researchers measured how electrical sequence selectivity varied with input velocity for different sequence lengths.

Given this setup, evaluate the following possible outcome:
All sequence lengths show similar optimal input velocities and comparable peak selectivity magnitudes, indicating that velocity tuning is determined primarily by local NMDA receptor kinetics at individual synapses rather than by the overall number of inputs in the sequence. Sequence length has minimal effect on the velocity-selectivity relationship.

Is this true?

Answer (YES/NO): NO